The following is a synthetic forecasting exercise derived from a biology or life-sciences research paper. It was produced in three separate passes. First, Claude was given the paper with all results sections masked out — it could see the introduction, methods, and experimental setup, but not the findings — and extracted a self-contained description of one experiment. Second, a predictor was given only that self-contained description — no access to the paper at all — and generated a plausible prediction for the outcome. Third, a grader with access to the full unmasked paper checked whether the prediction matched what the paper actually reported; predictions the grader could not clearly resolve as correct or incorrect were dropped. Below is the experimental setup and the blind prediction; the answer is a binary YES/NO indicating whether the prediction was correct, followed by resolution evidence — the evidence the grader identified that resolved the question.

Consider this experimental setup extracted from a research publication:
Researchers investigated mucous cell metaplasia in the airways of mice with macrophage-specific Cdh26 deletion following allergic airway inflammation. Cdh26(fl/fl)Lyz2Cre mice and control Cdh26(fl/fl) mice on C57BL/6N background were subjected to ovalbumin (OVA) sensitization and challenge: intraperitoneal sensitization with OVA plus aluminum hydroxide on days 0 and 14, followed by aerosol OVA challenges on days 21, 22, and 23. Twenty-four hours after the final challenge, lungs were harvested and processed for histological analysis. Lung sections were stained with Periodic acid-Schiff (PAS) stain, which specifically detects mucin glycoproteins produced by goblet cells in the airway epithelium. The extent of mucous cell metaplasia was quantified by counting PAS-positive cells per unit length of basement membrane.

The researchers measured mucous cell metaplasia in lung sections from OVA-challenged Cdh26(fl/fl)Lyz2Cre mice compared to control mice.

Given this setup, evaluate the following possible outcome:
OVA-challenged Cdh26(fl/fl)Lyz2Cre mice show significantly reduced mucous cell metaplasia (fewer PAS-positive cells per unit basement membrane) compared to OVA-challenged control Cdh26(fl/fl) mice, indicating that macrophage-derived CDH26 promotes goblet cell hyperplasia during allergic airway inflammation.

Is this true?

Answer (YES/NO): YES